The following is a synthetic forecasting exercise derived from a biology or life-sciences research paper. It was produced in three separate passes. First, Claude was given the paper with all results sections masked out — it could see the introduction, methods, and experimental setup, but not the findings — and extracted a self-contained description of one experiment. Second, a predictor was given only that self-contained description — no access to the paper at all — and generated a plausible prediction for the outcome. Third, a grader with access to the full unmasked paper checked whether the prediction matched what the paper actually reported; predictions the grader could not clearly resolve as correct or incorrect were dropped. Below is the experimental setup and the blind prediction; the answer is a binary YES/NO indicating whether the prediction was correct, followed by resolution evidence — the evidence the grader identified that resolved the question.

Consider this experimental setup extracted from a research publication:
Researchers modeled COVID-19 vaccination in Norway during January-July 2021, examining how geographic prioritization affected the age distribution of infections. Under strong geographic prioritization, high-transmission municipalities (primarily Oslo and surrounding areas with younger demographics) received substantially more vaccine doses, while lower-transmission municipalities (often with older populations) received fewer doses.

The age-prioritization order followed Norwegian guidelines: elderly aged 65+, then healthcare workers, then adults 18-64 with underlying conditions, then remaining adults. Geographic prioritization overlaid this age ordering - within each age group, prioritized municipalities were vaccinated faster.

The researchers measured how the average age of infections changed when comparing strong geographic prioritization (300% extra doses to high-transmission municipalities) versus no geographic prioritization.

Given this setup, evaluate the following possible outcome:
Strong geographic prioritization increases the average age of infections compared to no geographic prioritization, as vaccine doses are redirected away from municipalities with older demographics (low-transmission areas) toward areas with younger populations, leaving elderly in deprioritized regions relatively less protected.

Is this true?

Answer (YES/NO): YES